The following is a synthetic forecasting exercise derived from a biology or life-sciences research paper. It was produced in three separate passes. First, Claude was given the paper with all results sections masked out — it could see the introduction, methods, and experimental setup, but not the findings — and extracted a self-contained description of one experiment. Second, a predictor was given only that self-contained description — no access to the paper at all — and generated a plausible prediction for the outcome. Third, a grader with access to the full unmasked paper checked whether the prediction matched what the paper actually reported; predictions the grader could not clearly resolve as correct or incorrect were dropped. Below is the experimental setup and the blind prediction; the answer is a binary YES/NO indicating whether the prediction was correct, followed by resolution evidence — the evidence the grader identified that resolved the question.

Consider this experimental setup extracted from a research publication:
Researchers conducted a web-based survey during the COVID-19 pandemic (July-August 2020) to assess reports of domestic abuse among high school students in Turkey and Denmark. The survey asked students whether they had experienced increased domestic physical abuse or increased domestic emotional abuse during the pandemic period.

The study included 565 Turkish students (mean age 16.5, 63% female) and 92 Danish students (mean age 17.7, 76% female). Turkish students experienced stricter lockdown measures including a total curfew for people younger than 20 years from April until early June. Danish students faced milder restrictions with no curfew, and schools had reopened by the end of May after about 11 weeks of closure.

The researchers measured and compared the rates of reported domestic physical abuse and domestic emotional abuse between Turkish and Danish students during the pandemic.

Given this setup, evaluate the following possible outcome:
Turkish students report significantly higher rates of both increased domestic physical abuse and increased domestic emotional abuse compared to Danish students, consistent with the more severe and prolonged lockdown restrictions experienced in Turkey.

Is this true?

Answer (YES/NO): NO